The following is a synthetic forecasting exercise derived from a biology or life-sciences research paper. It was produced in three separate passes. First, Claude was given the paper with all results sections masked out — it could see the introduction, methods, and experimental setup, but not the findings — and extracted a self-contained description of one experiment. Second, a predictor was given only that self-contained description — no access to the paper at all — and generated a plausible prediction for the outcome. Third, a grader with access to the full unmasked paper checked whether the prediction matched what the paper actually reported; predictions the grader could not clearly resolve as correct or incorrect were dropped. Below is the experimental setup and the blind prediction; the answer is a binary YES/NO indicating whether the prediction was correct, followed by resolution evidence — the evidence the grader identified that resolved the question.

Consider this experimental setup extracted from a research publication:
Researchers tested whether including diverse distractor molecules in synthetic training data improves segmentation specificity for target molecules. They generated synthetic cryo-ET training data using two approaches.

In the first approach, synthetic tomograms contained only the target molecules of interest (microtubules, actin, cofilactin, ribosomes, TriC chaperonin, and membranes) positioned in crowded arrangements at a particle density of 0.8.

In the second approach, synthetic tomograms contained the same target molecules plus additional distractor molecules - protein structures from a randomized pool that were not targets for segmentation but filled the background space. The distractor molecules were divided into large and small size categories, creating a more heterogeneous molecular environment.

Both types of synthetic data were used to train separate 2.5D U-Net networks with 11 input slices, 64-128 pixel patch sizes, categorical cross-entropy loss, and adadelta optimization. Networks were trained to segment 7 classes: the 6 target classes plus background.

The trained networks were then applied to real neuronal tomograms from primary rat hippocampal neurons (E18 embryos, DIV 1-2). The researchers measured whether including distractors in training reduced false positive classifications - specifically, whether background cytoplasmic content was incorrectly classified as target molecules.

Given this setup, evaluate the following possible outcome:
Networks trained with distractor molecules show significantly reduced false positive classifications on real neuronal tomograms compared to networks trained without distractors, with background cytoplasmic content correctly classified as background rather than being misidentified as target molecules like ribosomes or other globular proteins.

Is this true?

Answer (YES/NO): YES